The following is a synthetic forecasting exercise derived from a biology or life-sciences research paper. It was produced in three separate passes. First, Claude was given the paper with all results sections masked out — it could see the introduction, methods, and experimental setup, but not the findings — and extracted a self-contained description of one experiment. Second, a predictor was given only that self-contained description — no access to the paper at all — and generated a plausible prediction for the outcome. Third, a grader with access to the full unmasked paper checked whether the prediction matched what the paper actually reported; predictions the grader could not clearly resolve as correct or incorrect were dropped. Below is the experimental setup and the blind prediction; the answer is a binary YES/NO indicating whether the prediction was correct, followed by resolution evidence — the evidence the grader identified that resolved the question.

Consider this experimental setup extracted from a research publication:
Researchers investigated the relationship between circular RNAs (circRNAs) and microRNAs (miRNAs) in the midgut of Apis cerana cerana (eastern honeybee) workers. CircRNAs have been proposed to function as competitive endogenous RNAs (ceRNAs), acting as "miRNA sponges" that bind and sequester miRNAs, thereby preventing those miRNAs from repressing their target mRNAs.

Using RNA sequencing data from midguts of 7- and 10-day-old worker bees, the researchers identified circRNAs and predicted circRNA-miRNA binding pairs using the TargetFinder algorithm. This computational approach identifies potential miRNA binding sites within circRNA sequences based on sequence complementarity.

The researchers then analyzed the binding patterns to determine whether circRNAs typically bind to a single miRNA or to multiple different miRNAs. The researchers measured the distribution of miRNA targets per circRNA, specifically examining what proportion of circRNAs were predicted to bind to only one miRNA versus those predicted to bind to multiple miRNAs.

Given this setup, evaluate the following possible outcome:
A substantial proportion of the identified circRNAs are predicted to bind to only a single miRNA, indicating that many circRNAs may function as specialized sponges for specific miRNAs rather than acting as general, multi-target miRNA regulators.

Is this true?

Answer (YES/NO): YES